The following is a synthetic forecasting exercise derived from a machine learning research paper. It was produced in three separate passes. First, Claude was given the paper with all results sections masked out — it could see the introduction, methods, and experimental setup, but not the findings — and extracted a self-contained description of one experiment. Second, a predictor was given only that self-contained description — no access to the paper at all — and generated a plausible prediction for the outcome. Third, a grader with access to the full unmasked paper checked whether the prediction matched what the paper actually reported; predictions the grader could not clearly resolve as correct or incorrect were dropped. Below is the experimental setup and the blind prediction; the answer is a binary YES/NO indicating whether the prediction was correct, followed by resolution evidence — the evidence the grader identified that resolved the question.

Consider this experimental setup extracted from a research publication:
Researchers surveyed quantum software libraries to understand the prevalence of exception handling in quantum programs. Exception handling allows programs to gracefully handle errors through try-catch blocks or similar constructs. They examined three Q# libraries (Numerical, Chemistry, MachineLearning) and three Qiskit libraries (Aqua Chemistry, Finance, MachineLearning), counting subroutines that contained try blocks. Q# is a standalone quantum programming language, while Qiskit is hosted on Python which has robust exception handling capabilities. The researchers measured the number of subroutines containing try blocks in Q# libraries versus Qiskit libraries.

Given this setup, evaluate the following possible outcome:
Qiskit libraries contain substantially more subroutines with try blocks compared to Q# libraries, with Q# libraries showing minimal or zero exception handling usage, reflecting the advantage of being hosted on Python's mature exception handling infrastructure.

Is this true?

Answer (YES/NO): YES